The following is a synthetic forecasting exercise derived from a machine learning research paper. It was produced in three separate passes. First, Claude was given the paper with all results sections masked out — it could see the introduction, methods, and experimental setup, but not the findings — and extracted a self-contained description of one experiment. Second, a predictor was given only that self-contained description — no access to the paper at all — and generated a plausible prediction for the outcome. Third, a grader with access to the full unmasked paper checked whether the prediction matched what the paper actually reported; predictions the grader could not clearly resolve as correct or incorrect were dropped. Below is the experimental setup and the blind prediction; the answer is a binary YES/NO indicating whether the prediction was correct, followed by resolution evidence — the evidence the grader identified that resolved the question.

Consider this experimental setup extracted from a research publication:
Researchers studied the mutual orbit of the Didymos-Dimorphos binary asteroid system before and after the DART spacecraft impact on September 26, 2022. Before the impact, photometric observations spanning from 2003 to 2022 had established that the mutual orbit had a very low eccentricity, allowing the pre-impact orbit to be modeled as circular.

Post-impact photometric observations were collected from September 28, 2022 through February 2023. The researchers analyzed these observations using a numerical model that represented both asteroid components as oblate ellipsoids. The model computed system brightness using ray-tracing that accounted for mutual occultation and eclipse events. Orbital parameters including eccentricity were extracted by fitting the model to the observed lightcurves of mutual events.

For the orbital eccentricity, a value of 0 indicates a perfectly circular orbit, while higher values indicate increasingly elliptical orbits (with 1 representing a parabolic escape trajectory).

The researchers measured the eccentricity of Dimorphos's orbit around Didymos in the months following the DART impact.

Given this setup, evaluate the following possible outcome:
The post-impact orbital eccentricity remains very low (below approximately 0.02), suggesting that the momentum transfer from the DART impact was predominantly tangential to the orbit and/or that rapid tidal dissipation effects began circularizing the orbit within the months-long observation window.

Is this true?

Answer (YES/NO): NO